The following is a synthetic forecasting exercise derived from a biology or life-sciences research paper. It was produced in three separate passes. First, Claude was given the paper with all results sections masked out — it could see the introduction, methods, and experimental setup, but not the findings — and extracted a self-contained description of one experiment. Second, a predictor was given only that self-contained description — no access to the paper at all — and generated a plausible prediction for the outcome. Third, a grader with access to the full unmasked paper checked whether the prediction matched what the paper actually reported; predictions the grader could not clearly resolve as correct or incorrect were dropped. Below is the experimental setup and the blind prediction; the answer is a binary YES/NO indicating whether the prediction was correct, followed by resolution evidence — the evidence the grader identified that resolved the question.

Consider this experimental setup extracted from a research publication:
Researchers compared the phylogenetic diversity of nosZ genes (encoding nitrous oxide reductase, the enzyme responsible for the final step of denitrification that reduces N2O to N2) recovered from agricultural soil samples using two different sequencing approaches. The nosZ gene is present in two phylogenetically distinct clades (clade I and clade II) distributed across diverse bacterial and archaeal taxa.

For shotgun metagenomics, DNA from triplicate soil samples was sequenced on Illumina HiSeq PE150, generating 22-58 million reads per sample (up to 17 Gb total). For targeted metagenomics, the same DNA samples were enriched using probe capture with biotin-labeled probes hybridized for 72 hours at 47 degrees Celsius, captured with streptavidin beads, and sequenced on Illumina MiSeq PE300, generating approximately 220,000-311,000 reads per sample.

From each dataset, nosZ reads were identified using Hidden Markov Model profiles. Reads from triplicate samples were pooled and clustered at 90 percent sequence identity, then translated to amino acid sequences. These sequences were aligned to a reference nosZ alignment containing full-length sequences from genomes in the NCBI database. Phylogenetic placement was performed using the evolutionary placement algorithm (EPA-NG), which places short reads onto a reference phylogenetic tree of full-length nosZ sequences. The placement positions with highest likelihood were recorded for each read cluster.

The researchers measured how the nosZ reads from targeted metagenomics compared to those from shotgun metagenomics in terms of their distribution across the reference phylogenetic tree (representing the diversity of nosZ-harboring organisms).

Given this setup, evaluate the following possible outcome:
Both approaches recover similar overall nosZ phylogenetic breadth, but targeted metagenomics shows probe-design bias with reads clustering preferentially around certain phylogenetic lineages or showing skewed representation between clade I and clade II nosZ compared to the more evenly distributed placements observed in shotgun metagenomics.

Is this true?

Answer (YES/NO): NO